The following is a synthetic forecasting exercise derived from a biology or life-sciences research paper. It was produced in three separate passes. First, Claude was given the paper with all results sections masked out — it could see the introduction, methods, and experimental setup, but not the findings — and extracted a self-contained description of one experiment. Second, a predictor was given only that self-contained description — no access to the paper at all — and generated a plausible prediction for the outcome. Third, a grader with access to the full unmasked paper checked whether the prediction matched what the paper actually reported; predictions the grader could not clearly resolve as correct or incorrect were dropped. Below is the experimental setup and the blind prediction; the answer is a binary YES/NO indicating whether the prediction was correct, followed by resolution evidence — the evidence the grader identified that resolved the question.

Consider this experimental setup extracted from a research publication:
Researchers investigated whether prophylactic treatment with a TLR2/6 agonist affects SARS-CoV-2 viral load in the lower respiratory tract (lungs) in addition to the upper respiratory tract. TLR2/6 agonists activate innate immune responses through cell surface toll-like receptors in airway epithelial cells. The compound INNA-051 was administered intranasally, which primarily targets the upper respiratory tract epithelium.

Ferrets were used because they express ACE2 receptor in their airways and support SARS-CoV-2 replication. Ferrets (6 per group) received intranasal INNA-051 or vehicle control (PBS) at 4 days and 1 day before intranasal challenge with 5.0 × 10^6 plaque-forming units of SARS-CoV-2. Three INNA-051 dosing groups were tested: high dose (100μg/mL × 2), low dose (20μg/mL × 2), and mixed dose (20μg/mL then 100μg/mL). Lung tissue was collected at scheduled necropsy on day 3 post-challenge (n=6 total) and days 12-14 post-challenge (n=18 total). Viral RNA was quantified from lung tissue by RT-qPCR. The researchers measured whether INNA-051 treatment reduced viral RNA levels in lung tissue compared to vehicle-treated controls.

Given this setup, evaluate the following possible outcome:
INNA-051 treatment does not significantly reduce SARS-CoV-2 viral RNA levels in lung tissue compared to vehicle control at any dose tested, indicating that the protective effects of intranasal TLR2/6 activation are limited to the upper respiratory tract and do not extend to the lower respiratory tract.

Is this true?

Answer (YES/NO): YES